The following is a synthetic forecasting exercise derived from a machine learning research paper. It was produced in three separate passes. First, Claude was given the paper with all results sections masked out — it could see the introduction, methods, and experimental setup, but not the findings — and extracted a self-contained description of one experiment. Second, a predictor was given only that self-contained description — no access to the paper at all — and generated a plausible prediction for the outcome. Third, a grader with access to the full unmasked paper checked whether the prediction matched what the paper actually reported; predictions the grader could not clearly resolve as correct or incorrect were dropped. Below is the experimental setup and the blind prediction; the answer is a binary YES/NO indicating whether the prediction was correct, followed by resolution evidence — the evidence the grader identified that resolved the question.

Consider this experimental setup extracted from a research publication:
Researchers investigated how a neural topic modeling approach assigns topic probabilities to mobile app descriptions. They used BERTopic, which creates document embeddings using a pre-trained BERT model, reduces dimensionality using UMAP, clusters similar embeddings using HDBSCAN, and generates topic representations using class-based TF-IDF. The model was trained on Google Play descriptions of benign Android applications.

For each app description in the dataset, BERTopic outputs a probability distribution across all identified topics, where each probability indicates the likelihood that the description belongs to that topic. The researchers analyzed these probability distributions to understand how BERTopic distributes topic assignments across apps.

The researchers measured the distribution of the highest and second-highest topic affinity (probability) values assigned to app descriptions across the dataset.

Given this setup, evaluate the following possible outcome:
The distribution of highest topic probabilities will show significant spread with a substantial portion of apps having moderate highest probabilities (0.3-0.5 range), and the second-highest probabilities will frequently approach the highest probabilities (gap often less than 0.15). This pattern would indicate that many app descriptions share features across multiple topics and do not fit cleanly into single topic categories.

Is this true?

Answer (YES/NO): NO